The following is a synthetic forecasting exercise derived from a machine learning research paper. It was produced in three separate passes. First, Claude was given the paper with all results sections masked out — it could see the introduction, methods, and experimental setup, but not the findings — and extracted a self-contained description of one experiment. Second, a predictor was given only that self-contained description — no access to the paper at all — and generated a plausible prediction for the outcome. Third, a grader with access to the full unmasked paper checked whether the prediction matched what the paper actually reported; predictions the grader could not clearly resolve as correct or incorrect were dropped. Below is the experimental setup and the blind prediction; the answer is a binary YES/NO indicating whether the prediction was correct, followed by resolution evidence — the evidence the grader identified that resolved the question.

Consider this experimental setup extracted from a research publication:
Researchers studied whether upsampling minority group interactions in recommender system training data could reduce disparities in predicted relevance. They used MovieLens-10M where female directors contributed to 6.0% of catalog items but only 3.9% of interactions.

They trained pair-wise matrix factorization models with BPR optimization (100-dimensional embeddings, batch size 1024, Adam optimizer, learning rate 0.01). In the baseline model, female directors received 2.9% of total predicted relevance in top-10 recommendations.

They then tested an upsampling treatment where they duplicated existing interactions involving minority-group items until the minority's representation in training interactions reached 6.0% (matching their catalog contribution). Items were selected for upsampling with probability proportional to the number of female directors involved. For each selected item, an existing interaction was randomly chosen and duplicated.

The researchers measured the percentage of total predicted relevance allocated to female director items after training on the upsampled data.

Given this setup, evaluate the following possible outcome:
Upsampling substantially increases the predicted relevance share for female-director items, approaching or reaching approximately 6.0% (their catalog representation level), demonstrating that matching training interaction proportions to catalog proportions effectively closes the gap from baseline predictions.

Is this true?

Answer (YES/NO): NO